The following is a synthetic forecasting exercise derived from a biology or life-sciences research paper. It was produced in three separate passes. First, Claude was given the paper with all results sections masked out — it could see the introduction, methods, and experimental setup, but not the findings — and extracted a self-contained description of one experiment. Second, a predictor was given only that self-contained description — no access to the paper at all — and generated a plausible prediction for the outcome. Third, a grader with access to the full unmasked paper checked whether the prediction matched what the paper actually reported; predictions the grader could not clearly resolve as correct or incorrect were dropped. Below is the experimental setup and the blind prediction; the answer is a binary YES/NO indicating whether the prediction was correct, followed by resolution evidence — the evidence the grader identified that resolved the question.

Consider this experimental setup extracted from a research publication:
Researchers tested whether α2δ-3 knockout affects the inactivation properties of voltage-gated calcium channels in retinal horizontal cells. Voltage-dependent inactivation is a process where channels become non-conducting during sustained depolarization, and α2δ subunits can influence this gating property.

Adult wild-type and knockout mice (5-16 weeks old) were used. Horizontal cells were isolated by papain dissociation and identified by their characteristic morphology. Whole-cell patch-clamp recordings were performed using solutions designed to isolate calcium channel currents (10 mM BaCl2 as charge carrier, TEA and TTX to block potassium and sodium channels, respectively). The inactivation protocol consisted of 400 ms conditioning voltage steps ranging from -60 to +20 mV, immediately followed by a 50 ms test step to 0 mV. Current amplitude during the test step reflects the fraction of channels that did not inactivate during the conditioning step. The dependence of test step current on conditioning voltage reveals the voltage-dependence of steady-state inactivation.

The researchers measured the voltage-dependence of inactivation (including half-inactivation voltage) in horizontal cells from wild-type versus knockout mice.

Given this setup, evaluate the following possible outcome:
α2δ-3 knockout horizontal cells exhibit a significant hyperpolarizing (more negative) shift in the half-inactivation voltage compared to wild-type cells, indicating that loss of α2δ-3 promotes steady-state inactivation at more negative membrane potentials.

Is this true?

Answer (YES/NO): NO